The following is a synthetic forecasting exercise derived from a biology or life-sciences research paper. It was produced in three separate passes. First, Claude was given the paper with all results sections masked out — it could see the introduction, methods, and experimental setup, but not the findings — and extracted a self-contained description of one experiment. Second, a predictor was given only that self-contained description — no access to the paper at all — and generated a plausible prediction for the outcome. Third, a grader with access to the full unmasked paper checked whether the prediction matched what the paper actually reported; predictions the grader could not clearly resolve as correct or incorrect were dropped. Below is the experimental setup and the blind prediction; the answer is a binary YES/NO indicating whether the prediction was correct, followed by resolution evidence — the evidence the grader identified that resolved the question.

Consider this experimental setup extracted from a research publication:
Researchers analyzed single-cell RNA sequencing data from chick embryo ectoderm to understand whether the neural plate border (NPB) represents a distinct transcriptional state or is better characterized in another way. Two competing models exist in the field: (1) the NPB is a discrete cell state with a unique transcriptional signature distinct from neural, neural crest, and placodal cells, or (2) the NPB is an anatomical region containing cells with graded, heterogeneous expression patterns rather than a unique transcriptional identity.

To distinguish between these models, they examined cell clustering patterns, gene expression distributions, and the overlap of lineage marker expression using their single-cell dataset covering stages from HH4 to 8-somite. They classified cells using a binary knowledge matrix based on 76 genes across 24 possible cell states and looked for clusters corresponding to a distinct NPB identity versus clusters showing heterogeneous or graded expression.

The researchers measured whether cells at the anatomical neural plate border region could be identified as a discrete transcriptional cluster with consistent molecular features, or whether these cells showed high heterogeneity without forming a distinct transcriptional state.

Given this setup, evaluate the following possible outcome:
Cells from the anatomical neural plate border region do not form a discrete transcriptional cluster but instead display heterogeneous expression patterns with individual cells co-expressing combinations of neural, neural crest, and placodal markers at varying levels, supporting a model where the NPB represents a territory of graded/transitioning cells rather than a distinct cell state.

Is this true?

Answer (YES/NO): YES